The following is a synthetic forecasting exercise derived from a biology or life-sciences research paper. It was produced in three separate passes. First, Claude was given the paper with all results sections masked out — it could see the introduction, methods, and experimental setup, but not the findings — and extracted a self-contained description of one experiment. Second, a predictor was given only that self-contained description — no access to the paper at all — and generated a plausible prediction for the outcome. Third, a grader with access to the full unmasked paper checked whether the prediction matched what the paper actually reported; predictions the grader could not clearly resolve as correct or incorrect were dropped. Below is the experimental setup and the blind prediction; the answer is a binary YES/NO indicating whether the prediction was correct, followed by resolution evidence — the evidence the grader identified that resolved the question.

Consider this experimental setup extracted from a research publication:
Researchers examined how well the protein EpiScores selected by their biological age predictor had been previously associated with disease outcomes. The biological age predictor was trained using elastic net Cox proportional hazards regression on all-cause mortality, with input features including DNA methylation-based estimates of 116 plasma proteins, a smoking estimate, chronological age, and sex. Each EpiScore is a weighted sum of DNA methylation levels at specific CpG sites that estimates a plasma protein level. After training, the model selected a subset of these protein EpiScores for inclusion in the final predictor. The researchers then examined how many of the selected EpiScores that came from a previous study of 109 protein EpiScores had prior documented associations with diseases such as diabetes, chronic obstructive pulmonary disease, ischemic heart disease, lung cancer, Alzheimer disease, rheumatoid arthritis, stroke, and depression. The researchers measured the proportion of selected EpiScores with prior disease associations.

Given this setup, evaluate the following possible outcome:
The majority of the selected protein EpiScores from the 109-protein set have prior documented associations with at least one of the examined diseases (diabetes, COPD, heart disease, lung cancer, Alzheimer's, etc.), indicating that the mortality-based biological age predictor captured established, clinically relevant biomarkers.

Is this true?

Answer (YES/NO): YES